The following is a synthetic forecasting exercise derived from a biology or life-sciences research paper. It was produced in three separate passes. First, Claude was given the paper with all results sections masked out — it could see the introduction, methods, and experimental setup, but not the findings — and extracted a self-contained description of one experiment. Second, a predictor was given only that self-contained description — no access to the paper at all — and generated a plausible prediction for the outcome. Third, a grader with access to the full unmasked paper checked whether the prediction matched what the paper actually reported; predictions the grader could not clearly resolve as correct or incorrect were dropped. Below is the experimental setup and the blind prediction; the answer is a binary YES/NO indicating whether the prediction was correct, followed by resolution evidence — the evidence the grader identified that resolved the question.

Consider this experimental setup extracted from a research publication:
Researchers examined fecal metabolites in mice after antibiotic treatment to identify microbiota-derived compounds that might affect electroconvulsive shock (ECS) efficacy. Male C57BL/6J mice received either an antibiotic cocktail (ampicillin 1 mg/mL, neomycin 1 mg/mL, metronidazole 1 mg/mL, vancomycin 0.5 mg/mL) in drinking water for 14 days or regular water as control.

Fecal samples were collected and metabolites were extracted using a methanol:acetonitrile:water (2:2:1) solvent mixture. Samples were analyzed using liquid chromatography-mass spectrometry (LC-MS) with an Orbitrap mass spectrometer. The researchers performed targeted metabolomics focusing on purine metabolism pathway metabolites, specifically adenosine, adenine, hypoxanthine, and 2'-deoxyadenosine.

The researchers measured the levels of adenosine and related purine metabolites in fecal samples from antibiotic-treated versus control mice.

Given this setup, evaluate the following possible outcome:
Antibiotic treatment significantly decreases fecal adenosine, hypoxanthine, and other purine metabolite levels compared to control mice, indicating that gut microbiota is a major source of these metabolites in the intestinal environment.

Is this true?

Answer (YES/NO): YES